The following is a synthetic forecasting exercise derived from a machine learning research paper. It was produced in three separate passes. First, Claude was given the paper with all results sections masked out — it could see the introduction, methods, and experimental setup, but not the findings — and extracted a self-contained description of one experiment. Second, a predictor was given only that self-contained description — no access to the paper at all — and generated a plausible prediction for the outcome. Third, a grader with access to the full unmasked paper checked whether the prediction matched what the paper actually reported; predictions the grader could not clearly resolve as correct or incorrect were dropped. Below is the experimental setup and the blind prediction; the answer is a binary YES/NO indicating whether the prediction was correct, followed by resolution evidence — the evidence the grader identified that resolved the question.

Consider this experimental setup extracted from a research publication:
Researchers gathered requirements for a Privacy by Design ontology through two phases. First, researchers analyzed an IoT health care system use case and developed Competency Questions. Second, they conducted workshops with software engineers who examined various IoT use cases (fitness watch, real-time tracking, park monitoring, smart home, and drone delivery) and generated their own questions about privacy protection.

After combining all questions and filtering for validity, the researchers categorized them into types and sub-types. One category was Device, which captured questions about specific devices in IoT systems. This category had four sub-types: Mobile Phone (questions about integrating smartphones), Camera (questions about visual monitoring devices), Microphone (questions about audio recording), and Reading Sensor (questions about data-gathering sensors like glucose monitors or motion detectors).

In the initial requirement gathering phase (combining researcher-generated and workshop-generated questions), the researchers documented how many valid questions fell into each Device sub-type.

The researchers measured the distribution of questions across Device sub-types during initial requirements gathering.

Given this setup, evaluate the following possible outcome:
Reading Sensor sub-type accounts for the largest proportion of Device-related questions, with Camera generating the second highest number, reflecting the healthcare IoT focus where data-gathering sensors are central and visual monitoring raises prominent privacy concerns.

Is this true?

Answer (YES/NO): NO